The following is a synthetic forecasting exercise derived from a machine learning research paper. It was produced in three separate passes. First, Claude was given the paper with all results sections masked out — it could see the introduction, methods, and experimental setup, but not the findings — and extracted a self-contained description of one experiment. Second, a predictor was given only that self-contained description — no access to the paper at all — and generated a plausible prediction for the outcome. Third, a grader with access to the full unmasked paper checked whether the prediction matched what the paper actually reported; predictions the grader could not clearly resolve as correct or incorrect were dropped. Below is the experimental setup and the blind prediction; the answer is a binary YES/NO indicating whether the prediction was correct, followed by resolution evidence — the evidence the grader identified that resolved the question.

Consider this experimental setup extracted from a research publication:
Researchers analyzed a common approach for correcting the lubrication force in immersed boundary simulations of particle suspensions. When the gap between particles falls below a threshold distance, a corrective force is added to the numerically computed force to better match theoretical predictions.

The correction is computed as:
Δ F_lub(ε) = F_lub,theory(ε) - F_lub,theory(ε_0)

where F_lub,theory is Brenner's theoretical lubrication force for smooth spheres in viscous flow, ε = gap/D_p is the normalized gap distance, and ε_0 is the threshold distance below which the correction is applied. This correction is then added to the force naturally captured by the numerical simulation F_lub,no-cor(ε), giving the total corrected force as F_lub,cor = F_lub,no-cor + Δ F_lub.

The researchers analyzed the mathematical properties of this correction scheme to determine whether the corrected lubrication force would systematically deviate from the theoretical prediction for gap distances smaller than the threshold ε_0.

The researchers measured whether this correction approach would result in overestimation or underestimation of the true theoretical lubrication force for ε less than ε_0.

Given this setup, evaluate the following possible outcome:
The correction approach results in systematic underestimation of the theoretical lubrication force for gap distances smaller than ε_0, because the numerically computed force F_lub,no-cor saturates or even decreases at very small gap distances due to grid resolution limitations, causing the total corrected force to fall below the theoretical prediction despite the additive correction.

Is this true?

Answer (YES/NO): NO